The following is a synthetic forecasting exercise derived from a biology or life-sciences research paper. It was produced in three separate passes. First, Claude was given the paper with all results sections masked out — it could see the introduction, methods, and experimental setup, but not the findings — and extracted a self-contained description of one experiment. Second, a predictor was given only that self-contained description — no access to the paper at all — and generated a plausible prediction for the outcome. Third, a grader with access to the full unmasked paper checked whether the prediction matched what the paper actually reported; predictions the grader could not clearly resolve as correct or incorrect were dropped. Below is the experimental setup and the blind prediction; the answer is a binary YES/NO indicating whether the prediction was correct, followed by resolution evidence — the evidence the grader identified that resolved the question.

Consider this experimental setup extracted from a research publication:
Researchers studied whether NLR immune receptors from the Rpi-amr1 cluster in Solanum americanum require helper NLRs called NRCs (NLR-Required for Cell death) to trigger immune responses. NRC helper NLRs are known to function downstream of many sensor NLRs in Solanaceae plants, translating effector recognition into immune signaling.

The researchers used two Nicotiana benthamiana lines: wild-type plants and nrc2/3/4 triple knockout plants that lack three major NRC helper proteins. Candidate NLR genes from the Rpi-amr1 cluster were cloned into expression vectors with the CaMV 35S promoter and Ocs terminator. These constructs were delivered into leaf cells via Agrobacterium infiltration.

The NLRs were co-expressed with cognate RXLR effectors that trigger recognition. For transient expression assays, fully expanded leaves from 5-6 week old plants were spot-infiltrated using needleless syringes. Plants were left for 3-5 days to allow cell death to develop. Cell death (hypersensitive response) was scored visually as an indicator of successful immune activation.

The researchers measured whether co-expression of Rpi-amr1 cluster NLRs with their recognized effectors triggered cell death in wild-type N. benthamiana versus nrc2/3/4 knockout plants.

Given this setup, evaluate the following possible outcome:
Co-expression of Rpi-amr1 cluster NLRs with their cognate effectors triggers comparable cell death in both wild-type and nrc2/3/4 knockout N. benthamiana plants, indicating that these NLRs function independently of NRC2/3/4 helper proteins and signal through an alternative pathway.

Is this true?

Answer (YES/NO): NO